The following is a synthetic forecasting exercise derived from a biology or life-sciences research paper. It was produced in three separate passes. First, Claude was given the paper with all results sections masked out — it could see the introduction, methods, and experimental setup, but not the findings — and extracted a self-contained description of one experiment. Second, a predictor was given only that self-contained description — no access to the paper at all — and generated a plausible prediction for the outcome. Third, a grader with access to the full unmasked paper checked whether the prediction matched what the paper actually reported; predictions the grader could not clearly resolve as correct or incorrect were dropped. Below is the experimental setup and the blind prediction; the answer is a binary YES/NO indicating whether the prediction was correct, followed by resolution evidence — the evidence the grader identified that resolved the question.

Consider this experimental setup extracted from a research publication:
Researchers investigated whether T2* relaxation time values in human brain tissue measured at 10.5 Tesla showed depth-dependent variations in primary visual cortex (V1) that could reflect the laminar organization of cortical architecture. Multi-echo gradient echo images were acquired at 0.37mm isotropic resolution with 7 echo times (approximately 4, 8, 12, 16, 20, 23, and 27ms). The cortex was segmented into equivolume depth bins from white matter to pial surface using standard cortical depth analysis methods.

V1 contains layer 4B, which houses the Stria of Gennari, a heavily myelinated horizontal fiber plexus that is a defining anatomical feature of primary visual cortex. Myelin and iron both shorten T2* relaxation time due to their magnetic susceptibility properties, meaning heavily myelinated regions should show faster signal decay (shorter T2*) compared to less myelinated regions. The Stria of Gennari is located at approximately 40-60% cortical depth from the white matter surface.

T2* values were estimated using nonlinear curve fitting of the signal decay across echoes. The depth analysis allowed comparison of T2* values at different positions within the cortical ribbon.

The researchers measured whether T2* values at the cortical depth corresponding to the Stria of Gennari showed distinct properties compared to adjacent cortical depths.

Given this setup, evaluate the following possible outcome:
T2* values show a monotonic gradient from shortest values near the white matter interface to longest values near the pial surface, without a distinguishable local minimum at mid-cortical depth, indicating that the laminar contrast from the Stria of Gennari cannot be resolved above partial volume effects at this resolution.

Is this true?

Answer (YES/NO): NO